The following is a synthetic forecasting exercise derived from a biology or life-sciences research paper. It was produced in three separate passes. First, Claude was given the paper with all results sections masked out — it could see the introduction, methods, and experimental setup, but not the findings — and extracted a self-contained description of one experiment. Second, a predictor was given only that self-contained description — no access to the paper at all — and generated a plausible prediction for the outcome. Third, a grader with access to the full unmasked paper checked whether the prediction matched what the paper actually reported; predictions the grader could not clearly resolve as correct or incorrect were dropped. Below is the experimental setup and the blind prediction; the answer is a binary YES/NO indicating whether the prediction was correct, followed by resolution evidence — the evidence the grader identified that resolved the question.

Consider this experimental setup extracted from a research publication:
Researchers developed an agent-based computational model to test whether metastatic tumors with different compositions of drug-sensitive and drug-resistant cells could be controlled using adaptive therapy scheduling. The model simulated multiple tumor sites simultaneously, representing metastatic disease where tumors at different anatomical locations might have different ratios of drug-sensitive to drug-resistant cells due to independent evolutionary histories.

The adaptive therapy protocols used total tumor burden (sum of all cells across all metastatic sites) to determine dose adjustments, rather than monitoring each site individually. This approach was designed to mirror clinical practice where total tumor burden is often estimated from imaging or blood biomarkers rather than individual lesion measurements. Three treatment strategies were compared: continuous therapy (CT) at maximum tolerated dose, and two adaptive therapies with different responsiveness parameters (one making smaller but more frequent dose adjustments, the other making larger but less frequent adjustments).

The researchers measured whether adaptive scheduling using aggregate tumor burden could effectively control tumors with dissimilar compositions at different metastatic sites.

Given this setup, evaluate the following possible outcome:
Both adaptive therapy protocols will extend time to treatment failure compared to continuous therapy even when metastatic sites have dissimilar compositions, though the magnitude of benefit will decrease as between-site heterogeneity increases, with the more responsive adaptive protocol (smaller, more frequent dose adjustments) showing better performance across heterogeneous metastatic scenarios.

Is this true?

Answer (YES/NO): NO